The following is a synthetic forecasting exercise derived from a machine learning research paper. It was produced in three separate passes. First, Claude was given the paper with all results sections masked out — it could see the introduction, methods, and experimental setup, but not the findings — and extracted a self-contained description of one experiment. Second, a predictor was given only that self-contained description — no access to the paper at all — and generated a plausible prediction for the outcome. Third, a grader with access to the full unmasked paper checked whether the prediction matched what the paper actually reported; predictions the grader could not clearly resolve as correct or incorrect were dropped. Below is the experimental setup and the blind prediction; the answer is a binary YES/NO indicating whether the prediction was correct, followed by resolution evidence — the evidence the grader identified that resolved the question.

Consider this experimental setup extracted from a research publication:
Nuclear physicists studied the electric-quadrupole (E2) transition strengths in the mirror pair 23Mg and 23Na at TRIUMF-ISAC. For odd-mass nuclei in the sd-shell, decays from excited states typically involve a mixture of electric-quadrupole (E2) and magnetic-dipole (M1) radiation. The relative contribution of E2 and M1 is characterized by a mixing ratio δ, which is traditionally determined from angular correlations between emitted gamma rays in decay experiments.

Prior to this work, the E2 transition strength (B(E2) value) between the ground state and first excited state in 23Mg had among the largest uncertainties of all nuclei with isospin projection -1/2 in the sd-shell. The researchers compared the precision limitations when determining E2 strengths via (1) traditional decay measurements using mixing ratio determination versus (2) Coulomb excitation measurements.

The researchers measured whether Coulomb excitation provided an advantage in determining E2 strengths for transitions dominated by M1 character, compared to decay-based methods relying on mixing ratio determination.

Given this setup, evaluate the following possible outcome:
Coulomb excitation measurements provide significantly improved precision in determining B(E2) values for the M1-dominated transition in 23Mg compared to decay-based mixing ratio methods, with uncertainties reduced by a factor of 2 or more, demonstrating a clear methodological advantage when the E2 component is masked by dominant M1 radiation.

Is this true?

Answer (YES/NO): YES